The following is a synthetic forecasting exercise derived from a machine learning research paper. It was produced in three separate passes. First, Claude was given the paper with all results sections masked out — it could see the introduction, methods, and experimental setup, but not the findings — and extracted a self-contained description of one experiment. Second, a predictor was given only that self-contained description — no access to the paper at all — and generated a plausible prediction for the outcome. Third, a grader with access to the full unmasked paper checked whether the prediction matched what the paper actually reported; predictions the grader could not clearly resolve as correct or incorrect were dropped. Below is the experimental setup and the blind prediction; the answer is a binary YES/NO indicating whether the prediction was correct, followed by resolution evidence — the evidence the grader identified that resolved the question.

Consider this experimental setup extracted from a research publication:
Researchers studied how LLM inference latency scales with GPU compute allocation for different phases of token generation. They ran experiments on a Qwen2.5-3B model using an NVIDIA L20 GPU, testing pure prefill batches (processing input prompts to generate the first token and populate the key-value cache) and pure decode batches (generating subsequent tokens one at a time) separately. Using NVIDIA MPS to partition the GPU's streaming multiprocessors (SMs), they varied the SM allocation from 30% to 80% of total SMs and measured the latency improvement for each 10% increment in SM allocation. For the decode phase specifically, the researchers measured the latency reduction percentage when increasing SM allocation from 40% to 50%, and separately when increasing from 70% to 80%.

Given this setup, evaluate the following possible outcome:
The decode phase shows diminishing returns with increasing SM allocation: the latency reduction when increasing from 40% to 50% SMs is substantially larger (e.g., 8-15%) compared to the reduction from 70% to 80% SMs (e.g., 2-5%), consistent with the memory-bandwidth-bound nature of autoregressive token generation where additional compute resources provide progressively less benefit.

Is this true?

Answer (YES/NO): NO